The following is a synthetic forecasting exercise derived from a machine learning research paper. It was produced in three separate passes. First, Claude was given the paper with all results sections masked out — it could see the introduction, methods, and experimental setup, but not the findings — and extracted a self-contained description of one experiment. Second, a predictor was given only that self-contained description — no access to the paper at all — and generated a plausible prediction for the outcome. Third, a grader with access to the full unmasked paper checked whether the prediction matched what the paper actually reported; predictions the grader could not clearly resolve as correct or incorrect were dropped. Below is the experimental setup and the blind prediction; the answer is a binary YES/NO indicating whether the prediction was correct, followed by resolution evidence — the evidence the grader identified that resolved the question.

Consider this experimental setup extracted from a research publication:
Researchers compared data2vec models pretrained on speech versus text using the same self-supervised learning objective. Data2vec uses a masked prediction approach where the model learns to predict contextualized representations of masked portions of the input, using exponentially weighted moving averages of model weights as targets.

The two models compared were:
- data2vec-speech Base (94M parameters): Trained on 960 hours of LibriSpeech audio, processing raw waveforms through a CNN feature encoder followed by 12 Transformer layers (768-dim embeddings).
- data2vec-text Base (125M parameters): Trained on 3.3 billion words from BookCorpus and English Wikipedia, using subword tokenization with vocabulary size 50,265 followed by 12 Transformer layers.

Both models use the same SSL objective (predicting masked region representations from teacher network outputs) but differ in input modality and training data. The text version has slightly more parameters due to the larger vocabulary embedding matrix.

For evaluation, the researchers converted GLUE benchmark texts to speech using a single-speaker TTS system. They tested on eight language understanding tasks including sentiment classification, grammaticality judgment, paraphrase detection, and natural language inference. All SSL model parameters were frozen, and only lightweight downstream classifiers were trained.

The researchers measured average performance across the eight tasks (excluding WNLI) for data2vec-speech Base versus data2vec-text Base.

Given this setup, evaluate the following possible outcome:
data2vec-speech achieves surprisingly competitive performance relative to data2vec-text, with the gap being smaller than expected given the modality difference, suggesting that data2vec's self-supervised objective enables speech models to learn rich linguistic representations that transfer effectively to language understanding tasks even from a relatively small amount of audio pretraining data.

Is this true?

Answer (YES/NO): NO